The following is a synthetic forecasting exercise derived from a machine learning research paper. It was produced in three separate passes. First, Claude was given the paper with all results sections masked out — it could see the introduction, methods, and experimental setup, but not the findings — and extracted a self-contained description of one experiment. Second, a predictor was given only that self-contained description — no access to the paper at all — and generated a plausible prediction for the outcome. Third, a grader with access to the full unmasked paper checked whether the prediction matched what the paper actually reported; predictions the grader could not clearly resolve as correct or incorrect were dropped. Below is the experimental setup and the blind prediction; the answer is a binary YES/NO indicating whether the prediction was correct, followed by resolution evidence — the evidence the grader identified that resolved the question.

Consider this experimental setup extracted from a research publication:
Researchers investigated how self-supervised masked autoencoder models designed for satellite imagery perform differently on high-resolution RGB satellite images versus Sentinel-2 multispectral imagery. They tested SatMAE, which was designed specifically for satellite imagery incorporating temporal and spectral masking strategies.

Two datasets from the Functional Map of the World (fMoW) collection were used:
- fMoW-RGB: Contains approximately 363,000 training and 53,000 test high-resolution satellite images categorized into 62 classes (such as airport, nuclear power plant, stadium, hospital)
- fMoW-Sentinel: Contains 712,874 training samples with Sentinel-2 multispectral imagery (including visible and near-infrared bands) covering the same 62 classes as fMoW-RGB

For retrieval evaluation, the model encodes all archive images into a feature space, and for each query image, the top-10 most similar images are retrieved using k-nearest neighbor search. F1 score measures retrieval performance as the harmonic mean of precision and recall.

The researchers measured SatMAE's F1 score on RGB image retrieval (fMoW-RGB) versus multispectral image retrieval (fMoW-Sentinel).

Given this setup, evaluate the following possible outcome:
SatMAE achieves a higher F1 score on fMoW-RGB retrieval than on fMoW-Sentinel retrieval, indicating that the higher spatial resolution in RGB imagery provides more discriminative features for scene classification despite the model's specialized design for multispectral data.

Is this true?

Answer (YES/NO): YES